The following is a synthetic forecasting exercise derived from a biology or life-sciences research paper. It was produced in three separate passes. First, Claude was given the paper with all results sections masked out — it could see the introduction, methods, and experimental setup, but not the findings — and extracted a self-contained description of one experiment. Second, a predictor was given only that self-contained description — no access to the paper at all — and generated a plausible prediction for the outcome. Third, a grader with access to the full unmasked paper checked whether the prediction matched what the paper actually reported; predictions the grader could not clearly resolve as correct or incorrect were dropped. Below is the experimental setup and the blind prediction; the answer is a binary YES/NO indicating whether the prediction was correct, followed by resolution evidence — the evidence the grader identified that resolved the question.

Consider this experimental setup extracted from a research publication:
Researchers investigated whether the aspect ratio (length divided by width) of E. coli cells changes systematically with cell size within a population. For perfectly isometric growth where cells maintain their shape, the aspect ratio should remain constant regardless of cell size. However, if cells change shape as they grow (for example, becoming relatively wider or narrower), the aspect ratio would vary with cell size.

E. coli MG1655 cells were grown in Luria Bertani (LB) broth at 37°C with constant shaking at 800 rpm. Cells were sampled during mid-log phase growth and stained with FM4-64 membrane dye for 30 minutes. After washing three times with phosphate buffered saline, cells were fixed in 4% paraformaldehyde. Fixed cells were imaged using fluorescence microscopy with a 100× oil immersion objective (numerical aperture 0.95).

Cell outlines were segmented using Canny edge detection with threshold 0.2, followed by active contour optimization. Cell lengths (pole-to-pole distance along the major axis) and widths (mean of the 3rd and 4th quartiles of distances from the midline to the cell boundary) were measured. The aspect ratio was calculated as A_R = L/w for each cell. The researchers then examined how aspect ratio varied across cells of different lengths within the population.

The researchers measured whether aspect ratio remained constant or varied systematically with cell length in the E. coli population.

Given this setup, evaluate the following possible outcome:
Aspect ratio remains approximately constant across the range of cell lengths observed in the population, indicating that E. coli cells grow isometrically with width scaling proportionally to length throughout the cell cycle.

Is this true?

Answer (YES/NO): NO